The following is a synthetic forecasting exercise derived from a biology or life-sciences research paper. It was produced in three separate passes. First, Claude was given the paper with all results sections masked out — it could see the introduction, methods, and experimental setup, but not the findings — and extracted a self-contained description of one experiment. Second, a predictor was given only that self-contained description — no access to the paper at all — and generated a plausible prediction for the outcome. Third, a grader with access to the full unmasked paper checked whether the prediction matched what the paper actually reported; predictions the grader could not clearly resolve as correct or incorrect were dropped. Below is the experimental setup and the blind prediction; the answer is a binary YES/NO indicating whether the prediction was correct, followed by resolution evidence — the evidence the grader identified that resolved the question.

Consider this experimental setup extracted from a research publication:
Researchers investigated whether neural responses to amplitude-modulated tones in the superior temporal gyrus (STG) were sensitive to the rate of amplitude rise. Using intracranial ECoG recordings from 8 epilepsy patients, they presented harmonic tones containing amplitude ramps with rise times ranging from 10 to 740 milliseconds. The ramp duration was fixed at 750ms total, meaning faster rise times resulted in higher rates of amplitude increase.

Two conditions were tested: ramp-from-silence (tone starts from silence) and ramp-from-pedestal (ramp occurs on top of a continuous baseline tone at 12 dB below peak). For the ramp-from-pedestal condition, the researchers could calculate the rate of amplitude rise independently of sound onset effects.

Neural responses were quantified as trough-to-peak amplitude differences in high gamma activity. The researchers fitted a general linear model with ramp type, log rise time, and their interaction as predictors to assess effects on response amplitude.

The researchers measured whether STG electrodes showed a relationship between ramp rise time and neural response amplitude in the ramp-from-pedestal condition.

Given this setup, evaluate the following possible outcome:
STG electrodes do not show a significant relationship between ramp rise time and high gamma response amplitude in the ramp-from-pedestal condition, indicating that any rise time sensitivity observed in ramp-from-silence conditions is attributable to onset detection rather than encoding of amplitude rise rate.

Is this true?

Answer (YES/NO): NO